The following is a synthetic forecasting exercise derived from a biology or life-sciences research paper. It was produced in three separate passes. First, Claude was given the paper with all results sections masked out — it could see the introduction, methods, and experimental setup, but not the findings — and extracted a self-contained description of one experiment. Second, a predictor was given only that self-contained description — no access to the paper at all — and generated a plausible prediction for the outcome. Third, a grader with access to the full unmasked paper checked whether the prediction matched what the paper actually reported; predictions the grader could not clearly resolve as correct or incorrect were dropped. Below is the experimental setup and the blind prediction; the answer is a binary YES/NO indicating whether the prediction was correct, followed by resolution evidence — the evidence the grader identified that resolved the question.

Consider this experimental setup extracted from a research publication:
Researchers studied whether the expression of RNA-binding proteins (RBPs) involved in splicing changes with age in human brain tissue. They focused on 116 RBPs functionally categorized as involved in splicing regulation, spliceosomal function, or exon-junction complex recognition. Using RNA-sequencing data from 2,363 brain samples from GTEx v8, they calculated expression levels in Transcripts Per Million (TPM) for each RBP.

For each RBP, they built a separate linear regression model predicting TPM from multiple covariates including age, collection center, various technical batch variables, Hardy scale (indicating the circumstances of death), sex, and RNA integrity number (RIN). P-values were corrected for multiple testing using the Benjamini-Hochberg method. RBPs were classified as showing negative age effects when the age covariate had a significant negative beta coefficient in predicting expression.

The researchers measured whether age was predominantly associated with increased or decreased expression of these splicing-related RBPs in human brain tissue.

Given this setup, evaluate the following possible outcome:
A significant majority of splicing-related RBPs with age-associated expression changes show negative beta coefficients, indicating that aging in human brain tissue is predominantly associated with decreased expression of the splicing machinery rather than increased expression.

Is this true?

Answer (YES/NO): YES